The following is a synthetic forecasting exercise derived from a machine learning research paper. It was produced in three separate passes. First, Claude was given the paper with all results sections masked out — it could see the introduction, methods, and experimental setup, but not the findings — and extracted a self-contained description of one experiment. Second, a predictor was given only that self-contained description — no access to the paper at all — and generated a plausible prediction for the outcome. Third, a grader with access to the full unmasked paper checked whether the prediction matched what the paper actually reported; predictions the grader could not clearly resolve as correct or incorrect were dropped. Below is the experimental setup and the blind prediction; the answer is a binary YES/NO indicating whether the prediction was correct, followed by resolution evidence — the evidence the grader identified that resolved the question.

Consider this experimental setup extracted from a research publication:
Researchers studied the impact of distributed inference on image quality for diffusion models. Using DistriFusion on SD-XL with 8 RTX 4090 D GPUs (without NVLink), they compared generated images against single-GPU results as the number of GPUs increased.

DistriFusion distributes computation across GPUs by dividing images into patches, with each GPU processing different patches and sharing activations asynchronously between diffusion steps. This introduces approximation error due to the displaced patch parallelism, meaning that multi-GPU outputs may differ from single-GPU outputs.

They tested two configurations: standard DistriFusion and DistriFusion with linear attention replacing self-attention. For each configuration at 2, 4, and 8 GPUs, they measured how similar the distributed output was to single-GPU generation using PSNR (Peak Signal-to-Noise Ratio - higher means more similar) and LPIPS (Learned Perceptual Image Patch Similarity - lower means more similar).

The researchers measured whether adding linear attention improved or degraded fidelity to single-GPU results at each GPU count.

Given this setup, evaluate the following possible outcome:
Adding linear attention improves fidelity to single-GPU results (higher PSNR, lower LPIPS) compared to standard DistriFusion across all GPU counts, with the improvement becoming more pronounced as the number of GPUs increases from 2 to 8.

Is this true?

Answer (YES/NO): NO